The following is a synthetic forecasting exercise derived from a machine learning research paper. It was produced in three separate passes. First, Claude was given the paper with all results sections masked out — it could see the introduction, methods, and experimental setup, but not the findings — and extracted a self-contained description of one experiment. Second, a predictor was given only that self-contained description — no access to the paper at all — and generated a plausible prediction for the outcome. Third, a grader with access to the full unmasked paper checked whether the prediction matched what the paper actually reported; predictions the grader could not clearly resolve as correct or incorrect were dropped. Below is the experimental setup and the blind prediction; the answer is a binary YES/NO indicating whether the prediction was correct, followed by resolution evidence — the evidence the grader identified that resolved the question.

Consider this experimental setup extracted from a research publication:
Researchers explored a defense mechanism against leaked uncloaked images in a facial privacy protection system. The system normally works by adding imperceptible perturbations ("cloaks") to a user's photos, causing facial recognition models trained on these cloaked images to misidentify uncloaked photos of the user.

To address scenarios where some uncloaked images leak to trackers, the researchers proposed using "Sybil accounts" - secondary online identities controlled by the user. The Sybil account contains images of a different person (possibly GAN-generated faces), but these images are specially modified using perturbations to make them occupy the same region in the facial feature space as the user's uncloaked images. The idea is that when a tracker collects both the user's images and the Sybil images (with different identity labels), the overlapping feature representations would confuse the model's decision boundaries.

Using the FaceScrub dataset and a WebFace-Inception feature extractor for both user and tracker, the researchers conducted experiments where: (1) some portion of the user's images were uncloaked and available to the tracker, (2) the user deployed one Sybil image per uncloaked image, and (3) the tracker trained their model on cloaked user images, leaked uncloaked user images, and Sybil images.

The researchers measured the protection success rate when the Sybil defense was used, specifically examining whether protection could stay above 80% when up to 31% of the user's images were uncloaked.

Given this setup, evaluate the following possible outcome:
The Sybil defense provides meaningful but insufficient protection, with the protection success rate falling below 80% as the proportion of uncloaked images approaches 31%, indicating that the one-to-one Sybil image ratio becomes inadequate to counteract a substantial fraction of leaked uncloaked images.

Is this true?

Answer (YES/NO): NO